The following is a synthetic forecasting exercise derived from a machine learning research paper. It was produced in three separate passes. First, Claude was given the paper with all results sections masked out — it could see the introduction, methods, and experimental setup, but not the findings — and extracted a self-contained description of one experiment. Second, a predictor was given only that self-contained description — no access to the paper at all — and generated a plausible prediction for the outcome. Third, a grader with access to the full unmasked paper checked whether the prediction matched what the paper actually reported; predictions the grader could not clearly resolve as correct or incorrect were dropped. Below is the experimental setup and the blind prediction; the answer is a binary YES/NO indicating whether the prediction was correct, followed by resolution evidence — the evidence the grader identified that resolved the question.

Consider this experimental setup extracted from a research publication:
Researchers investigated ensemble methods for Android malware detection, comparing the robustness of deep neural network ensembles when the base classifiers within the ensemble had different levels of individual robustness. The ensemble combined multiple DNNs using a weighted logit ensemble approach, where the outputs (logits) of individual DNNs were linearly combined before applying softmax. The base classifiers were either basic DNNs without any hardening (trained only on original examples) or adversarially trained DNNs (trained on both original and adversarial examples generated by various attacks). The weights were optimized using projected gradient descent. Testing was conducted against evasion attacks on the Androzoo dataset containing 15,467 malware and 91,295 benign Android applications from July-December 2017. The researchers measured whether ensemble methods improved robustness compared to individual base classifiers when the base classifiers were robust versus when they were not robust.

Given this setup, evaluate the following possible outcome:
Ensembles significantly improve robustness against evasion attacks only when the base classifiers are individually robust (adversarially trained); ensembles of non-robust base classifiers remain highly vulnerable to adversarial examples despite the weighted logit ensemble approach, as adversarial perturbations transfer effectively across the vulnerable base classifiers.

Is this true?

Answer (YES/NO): YES